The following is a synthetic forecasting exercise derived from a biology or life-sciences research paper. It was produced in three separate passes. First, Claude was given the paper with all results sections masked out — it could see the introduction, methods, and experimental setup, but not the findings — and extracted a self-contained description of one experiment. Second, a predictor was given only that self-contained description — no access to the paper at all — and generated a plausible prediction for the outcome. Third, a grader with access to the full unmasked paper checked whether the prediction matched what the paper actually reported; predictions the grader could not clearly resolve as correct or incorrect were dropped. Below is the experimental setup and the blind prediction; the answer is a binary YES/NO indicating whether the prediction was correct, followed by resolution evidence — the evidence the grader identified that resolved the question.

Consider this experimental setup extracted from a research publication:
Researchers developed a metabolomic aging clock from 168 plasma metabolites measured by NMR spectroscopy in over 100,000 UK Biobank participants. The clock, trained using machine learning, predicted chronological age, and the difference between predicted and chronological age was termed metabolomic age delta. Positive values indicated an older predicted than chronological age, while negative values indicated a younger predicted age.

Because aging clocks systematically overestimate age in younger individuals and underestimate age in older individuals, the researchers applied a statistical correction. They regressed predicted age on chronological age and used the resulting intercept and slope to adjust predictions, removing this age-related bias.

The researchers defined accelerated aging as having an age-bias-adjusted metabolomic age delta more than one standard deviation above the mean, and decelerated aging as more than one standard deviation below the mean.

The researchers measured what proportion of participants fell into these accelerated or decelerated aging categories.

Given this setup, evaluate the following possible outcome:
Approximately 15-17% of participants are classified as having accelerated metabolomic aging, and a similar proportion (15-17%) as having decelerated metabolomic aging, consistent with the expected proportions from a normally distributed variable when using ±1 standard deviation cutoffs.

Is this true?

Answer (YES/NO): YES